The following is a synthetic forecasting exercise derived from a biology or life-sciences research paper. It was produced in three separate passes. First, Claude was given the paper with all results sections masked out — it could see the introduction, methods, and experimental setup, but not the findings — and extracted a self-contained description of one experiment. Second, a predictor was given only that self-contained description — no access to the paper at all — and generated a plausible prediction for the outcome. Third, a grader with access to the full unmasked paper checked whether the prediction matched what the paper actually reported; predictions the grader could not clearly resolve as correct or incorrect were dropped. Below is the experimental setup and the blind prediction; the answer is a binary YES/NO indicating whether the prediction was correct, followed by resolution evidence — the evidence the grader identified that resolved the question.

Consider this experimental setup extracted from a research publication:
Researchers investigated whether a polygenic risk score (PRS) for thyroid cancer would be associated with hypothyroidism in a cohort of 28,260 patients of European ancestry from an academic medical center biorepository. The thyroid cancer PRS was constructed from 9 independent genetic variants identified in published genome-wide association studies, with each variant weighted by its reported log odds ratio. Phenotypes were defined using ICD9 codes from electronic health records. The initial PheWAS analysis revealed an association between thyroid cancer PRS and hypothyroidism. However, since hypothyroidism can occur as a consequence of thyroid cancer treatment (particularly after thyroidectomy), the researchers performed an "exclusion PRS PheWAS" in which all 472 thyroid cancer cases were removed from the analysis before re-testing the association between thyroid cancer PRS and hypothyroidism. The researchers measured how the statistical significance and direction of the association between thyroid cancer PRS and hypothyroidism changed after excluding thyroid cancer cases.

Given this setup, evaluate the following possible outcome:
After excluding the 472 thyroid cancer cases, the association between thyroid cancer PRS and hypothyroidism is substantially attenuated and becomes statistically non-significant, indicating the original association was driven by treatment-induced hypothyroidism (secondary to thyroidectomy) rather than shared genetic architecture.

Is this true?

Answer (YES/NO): NO